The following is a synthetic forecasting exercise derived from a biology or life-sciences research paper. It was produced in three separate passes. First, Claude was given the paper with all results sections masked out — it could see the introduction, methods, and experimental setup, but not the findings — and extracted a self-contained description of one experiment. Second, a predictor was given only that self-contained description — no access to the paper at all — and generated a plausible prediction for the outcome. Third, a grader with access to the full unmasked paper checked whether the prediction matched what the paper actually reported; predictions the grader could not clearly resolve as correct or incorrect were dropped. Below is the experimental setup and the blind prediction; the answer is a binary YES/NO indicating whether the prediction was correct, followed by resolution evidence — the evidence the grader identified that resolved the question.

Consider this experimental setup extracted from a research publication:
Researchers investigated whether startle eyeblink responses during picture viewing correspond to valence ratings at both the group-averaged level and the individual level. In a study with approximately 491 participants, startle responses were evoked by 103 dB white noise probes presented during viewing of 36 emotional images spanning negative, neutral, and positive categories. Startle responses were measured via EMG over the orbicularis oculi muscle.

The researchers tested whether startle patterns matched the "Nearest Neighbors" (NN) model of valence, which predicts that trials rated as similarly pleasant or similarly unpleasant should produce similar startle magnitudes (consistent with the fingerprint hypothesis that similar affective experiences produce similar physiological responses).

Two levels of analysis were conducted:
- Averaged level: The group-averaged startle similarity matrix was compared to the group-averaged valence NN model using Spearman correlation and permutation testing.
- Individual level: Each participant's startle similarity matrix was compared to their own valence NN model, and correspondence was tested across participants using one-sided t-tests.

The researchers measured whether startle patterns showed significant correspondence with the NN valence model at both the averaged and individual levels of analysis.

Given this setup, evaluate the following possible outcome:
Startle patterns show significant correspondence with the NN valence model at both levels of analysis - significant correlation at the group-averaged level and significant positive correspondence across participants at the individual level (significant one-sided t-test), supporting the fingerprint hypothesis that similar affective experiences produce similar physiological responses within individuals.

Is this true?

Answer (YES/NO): NO